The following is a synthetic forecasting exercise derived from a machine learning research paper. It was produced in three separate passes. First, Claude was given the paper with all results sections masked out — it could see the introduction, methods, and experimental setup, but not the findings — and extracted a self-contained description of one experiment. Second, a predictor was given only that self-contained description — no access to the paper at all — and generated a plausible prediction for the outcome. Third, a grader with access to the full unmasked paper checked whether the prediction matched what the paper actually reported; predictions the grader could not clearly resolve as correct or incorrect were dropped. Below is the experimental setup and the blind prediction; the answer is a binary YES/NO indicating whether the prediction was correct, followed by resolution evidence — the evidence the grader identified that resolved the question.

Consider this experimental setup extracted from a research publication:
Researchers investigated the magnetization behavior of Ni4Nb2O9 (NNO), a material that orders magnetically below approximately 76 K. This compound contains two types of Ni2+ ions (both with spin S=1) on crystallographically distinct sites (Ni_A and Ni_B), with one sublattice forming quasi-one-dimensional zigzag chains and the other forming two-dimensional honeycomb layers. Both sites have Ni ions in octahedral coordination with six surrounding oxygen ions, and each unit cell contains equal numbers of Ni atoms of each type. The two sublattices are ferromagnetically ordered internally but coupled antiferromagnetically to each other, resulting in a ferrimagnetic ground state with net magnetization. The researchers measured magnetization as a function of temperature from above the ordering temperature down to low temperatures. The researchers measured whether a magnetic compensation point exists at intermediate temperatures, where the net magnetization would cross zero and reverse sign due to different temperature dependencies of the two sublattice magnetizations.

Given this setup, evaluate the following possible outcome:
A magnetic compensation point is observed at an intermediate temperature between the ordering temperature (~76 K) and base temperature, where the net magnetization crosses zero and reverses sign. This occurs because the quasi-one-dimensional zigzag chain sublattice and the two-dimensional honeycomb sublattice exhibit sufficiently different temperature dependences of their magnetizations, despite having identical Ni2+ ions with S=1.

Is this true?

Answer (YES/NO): YES